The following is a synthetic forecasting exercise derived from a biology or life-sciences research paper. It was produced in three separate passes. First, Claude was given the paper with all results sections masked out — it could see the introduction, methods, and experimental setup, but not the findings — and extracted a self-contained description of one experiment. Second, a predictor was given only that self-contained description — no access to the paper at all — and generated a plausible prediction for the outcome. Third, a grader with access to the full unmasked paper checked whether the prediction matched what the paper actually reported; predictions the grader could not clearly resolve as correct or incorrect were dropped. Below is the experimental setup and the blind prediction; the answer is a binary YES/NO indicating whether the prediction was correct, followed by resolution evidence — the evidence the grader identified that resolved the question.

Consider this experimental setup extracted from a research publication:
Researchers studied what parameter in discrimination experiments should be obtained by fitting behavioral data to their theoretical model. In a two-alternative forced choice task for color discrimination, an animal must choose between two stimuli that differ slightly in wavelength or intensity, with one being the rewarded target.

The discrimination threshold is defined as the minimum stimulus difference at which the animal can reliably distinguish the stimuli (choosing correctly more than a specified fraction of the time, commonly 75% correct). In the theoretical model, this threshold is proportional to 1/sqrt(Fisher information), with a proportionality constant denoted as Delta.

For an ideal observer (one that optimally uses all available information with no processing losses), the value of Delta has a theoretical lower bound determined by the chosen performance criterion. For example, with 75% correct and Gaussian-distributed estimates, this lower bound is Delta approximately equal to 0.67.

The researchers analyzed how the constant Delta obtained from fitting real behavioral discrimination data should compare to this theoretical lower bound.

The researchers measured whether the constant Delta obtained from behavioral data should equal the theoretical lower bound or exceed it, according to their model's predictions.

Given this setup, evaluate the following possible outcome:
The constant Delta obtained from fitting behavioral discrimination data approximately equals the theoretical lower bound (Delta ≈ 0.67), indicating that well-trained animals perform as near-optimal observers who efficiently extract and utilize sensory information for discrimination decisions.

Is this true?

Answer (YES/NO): NO